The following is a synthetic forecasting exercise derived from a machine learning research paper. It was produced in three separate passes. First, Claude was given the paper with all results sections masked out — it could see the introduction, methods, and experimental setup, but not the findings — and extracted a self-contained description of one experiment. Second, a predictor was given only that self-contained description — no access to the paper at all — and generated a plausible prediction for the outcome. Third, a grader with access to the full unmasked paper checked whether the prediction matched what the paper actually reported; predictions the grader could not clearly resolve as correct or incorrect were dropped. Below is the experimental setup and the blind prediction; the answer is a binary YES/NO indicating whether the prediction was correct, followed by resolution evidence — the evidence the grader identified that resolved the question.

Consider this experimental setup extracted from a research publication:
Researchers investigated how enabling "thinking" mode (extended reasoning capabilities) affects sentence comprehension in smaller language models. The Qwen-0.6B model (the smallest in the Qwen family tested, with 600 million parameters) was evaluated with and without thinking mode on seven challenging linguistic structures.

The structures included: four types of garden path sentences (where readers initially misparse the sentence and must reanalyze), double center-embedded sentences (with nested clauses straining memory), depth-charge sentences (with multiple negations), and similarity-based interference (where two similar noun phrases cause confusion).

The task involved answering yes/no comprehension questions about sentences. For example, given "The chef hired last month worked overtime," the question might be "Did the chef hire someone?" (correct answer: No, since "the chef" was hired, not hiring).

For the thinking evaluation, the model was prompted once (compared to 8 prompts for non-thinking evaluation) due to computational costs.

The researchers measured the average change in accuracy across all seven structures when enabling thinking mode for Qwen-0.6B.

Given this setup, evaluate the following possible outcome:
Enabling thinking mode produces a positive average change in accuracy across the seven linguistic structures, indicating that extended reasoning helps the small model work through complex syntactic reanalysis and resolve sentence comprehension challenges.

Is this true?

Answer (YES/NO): NO